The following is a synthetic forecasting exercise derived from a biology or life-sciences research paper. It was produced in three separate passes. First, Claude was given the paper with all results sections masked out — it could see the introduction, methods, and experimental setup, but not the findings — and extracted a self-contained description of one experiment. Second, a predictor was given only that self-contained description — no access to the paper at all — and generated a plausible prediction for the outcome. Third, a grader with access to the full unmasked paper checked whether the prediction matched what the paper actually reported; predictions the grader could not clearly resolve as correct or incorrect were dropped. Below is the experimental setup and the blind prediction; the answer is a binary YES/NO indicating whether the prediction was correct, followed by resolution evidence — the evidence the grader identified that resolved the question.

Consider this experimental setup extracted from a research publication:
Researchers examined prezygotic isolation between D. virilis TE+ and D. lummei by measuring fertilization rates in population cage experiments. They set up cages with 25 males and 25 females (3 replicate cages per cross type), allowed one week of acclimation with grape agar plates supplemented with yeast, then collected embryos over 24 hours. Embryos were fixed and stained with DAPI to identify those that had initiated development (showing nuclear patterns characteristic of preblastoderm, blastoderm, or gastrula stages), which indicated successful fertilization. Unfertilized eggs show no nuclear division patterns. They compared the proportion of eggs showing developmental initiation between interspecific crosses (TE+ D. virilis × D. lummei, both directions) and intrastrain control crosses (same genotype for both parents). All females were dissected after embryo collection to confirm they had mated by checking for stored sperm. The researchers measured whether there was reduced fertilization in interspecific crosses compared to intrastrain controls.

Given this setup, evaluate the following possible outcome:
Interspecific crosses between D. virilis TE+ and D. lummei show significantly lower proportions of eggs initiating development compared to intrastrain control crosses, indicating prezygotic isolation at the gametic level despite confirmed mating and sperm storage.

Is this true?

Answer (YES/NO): NO